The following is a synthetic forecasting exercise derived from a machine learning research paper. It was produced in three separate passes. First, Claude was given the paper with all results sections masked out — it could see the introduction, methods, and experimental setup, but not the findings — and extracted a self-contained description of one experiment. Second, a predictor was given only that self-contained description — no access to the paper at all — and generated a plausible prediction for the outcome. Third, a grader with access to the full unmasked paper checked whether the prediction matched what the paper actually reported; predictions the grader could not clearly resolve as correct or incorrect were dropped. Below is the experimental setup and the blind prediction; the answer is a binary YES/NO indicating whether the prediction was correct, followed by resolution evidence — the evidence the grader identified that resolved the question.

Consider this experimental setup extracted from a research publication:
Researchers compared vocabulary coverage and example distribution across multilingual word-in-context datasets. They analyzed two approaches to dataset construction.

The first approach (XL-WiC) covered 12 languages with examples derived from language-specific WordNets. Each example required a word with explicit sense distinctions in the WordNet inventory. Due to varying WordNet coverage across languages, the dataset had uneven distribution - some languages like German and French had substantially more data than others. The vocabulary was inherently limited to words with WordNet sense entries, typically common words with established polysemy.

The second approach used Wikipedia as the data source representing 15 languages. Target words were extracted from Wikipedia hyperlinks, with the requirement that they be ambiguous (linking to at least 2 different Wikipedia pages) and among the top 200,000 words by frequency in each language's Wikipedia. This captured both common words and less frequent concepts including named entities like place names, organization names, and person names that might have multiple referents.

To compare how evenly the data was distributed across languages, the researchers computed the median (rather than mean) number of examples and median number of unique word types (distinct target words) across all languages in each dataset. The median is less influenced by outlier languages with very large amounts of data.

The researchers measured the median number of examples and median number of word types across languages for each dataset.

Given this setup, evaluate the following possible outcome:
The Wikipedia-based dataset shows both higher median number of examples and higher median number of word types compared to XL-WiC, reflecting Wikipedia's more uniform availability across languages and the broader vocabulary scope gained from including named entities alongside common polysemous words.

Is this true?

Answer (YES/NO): YES